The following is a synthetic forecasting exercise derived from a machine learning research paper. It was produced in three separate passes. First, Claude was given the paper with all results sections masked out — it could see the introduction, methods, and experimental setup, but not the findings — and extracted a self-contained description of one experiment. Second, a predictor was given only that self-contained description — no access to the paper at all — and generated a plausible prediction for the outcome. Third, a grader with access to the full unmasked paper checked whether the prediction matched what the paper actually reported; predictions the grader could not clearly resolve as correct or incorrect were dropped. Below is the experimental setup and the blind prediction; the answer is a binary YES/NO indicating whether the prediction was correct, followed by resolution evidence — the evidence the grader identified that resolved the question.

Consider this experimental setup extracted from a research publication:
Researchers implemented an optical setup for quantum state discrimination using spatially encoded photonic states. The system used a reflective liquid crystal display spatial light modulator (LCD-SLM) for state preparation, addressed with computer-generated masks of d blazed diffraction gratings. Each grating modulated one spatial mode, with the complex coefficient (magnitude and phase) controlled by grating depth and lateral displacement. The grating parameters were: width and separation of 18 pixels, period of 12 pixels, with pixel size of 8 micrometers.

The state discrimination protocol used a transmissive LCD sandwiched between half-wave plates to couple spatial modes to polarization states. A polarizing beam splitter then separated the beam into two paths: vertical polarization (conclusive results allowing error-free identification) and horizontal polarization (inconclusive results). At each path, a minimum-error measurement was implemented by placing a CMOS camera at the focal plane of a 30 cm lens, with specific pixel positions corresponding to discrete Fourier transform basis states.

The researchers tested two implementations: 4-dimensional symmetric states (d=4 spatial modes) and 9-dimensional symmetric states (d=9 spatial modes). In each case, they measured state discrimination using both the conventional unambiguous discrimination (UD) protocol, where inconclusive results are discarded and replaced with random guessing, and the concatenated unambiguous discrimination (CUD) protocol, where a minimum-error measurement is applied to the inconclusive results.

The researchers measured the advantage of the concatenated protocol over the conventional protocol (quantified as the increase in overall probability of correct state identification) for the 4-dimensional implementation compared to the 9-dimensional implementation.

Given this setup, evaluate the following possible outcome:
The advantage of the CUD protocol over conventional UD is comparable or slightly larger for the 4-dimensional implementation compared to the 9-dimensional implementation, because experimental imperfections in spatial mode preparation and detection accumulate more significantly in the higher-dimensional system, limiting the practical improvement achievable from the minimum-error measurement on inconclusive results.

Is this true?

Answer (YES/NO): NO